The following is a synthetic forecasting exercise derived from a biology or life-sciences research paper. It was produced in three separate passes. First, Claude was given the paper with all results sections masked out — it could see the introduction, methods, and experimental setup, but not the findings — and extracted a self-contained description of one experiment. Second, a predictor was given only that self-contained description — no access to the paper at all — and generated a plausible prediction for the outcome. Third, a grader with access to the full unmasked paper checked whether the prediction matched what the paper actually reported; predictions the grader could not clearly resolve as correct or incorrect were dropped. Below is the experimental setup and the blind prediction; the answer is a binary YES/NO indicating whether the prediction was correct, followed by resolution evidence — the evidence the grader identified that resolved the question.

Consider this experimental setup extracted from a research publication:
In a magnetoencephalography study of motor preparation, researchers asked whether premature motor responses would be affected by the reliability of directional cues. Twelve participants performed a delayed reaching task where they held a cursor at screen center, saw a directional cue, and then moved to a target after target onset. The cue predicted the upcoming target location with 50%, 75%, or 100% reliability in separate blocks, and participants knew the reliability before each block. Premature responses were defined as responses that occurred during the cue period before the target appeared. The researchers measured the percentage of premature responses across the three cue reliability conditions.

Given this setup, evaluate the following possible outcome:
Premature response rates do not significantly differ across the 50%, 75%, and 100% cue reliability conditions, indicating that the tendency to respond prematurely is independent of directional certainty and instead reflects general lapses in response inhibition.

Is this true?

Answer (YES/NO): NO